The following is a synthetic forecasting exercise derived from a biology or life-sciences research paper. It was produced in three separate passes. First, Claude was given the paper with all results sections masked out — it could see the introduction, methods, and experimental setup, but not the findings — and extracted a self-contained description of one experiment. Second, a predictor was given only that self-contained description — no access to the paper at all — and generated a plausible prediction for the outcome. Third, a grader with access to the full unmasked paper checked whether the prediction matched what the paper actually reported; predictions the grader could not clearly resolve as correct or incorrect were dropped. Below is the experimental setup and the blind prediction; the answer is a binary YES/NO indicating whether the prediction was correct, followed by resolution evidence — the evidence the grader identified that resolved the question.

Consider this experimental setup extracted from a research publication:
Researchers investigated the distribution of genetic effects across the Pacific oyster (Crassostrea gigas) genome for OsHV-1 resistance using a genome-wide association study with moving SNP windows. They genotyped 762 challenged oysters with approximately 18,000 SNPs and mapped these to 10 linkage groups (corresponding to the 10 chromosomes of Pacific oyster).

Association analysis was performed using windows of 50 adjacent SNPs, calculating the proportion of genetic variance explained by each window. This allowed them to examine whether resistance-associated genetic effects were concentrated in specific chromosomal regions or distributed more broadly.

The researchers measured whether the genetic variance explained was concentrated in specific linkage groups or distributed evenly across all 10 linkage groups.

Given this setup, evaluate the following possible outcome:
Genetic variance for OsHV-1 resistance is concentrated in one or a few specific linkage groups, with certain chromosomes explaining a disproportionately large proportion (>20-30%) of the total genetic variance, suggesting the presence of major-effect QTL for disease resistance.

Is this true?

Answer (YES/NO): NO